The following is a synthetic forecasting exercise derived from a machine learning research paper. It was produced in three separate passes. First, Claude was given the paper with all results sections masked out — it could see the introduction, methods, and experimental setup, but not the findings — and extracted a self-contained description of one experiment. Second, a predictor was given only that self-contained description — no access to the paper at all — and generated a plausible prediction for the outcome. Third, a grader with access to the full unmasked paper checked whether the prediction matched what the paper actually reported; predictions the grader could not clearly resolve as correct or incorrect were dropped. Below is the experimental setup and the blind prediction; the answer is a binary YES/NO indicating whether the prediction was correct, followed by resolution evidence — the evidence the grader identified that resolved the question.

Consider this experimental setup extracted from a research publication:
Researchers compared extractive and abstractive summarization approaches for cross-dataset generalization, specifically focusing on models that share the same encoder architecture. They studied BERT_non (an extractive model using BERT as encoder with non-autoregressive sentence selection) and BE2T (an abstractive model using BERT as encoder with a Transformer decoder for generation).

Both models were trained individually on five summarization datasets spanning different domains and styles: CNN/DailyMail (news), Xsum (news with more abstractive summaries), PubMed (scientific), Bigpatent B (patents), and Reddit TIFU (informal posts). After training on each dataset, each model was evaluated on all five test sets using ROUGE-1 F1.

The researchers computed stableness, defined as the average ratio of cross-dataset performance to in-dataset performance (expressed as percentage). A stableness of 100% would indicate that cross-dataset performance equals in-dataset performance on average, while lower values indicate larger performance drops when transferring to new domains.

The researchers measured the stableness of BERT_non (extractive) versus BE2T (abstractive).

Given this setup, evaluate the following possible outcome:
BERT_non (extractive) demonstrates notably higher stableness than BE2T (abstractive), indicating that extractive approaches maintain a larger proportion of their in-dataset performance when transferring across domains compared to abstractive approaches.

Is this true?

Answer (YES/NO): YES